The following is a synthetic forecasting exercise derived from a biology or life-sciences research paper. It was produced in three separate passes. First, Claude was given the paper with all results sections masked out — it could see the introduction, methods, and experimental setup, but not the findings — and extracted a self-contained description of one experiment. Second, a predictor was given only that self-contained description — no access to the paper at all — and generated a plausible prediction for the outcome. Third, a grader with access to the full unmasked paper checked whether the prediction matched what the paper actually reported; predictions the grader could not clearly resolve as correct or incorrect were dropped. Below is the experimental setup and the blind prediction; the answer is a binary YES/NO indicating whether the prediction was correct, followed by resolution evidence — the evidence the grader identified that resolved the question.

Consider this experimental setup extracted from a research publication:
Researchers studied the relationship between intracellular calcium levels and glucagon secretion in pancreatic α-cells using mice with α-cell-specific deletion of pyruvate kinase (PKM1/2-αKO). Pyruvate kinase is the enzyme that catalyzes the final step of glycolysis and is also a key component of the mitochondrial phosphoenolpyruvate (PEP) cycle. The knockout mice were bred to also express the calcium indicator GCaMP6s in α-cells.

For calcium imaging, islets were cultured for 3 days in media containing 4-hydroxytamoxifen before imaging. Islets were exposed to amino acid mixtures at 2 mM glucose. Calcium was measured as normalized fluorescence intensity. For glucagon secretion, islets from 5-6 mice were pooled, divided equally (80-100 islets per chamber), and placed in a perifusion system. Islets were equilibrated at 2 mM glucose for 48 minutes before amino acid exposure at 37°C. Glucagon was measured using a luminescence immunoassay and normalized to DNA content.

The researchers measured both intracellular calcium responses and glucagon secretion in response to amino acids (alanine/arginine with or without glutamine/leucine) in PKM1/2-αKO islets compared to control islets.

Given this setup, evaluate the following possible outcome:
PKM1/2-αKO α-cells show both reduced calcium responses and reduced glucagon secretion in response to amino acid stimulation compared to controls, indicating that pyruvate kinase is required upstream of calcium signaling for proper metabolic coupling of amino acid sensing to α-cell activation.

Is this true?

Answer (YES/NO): NO